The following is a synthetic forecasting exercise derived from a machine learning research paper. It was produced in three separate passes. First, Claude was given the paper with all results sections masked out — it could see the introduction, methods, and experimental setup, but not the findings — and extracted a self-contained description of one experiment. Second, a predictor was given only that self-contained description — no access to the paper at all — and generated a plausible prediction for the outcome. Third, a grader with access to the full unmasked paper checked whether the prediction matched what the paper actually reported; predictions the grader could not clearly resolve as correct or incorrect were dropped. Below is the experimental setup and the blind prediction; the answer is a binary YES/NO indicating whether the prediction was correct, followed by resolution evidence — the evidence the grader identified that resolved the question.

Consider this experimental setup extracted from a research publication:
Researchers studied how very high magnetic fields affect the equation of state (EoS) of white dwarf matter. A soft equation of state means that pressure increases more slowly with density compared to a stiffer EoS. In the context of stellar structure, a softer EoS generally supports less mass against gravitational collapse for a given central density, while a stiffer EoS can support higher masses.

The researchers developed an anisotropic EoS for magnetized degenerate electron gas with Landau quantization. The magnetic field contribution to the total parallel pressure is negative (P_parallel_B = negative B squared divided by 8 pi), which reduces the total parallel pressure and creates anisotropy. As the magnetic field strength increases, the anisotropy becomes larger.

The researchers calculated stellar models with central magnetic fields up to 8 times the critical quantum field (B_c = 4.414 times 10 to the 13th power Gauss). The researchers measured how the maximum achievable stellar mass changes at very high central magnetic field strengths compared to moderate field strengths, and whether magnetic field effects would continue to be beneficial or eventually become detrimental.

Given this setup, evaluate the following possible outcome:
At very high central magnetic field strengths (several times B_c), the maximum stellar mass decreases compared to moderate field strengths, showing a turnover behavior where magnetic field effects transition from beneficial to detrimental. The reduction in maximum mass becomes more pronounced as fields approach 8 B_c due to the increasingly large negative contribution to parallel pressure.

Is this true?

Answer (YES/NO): NO